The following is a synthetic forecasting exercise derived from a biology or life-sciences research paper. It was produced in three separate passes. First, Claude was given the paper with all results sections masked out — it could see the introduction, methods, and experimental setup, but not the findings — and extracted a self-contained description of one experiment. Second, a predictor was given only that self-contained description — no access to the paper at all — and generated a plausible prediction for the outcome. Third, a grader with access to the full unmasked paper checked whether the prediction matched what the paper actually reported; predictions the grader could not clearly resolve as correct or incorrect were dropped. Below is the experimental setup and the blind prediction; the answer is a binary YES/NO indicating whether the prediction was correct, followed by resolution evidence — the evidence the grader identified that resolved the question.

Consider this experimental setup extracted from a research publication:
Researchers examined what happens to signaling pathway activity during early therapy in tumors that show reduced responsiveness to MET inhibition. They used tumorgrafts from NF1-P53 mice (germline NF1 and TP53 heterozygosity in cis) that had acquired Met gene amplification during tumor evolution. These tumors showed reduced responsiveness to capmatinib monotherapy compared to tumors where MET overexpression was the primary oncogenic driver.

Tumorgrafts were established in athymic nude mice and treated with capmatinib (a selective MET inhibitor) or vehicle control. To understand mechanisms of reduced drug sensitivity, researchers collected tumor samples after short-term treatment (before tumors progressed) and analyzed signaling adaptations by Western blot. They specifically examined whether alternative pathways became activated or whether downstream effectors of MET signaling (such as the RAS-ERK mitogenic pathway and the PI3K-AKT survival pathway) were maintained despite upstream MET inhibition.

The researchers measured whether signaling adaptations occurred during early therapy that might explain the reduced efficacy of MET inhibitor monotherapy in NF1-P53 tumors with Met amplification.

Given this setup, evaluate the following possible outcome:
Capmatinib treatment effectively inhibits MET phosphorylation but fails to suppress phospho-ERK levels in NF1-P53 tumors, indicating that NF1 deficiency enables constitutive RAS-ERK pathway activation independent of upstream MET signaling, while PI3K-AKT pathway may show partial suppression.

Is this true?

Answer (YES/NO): NO